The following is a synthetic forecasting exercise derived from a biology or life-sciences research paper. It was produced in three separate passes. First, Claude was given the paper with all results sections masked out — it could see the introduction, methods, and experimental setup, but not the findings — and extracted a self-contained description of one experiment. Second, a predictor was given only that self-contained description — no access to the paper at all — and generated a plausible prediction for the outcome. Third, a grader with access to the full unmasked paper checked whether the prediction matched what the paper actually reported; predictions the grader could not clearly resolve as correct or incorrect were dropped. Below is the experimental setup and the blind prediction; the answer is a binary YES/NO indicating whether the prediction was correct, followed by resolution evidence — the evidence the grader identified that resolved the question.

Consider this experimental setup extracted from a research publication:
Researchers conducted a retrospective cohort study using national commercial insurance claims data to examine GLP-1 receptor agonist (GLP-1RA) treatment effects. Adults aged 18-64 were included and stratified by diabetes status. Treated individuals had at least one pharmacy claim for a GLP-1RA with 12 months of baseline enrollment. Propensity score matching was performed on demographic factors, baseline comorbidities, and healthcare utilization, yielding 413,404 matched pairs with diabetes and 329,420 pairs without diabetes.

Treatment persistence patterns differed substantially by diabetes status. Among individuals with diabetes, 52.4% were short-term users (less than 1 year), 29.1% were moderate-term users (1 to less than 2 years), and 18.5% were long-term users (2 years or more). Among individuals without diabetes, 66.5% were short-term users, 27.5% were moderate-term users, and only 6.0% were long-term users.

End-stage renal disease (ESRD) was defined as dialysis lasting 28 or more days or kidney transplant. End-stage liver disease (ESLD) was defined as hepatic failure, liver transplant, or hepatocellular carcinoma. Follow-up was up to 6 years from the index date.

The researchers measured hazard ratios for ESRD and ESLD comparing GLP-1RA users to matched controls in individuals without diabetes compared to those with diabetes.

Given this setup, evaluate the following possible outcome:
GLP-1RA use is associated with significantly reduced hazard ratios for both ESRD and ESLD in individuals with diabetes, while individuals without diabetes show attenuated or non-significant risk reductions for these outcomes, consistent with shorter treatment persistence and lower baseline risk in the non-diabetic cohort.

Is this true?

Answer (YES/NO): YES